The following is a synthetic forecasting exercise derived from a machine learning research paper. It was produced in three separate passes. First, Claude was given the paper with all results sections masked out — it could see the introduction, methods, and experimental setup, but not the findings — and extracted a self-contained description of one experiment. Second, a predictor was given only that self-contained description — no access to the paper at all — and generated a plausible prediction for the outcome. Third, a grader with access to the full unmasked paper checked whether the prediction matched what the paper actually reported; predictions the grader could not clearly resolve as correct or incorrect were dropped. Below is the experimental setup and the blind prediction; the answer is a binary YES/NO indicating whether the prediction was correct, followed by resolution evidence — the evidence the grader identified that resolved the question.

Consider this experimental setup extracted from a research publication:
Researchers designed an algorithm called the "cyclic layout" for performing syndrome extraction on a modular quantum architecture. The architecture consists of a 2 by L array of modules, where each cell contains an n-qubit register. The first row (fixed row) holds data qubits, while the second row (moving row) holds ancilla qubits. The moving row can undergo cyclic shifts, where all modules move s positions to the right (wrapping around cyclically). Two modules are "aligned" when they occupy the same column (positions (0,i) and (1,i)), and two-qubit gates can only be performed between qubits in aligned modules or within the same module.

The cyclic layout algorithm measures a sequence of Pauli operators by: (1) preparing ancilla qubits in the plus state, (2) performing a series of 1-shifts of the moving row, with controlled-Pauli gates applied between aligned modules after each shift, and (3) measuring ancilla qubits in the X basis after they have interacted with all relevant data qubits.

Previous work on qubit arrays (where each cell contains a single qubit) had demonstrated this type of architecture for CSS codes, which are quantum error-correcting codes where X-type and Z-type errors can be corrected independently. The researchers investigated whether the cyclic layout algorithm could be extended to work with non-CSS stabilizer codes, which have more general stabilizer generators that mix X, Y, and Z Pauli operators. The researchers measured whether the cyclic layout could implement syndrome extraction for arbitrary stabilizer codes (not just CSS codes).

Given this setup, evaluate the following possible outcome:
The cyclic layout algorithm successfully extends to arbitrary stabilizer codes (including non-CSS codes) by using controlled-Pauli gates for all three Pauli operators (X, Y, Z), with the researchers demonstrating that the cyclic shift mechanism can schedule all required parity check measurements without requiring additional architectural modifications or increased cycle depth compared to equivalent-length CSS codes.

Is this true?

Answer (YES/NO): YES